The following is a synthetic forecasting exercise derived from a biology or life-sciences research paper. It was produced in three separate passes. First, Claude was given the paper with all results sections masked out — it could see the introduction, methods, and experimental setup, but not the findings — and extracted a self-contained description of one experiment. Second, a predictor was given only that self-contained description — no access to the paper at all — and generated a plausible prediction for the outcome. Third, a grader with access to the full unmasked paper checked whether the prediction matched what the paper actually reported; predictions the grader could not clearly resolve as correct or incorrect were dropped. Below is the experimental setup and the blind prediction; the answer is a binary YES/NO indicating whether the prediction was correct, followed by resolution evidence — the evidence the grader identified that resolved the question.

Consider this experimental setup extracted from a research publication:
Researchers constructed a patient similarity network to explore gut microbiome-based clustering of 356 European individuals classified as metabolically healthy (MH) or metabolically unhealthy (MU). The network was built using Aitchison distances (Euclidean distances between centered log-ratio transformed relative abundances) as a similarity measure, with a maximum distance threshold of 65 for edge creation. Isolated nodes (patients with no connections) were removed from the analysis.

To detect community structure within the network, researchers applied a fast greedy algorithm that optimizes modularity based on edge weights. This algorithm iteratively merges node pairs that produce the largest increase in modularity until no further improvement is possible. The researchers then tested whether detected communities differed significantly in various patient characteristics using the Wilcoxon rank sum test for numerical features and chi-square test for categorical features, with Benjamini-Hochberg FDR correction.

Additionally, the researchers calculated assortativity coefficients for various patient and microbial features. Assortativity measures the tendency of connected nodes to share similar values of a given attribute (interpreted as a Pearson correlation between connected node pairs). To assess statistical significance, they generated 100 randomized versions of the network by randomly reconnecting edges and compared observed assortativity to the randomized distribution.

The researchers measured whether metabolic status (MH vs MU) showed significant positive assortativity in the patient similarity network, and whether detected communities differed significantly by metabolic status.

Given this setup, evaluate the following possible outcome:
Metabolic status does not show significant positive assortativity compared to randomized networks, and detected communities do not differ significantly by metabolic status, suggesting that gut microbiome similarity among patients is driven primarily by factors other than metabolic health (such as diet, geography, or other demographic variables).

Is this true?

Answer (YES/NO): NO